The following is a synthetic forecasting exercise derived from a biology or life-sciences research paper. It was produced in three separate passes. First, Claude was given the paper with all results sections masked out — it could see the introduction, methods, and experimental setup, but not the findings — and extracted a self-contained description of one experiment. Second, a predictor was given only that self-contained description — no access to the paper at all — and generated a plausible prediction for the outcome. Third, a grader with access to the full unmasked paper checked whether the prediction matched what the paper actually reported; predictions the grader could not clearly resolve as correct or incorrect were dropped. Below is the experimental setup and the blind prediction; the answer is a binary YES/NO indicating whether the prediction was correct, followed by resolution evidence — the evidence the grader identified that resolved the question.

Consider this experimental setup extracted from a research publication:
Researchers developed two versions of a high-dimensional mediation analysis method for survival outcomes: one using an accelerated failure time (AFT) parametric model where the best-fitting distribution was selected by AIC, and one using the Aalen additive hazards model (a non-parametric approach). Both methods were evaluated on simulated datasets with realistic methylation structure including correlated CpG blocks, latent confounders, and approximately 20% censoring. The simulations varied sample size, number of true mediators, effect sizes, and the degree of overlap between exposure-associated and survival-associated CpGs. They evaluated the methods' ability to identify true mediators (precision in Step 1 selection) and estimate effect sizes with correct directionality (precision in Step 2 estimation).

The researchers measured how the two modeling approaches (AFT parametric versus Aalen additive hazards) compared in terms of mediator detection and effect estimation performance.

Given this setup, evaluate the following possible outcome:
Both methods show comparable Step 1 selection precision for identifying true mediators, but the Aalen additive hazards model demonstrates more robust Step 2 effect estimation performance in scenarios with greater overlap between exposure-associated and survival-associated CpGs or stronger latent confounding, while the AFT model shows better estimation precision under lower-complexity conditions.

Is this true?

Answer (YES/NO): NO